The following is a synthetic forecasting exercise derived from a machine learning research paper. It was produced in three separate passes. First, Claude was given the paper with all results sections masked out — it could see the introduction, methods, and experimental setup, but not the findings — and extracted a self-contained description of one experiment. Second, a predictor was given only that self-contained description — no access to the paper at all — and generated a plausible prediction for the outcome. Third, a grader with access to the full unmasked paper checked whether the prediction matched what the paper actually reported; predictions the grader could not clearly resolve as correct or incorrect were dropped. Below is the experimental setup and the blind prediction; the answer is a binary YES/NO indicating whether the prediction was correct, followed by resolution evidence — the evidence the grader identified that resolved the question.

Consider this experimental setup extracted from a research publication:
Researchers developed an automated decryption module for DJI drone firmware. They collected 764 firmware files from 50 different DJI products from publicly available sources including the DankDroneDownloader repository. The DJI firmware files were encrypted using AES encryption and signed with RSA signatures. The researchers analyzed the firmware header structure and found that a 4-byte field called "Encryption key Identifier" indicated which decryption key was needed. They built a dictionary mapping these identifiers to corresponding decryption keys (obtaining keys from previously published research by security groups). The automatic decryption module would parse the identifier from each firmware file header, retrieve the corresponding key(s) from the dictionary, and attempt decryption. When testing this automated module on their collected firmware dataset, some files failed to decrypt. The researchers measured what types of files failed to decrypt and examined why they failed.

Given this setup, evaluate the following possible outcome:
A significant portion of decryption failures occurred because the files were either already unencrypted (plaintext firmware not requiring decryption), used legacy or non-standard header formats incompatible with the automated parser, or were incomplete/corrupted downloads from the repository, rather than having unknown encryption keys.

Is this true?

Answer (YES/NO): YES